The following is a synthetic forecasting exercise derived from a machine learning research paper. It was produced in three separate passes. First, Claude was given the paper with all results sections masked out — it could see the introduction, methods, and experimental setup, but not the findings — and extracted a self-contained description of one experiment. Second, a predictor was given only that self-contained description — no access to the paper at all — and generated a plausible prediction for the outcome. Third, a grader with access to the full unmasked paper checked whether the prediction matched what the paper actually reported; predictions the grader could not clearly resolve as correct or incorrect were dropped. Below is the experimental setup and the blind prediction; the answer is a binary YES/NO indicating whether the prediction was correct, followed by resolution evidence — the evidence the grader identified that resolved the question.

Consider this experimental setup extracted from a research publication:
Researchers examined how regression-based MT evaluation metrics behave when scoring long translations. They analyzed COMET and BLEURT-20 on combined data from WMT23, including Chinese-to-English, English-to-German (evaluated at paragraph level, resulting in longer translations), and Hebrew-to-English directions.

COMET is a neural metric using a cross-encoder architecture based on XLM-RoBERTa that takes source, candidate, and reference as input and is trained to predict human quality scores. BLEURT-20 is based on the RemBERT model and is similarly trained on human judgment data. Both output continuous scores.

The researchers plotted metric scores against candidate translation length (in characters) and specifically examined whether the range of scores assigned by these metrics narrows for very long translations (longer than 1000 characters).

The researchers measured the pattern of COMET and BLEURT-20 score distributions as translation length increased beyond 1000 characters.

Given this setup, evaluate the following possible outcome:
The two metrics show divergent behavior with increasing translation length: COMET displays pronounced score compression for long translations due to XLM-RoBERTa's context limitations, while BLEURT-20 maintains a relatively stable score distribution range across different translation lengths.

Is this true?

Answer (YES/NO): NO